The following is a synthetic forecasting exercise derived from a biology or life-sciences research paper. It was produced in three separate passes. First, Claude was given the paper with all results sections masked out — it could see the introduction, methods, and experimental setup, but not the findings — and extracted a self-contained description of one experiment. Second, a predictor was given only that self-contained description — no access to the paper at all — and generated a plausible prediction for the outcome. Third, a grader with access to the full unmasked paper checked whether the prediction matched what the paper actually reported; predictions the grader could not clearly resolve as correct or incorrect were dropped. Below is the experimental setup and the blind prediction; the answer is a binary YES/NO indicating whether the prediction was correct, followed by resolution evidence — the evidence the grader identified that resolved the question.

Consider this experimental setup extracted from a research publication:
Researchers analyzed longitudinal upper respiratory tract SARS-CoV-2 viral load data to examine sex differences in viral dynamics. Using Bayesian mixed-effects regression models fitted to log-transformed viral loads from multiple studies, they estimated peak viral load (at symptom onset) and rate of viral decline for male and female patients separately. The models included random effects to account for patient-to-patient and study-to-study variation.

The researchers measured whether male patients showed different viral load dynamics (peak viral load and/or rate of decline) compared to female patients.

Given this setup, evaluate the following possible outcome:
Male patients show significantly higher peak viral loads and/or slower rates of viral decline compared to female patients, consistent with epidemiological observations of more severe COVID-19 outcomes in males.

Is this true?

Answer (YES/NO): NO